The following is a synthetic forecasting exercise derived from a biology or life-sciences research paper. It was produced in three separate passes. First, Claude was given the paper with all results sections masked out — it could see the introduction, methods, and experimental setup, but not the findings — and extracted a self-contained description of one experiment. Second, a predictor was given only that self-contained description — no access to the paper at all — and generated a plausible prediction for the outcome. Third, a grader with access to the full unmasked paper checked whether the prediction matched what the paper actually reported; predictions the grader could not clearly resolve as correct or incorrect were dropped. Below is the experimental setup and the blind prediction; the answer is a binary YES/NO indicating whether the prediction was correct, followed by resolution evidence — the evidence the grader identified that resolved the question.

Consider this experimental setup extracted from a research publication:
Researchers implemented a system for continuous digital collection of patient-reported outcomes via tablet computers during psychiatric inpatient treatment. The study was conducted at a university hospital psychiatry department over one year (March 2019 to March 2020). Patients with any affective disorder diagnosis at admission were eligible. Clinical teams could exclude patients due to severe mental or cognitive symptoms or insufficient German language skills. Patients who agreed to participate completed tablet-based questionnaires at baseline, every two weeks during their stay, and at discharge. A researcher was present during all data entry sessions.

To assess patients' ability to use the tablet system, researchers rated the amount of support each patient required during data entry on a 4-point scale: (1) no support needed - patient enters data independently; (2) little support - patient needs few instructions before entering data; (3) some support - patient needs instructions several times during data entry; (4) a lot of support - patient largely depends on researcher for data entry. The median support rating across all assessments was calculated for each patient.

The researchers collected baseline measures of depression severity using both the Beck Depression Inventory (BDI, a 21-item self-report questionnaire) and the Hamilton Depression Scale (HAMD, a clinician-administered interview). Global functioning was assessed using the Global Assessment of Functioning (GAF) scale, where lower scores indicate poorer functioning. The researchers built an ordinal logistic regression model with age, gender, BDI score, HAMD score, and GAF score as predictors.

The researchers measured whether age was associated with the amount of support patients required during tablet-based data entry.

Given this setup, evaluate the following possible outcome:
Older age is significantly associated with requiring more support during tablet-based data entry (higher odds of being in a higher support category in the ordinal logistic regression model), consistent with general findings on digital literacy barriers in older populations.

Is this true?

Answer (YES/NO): YES